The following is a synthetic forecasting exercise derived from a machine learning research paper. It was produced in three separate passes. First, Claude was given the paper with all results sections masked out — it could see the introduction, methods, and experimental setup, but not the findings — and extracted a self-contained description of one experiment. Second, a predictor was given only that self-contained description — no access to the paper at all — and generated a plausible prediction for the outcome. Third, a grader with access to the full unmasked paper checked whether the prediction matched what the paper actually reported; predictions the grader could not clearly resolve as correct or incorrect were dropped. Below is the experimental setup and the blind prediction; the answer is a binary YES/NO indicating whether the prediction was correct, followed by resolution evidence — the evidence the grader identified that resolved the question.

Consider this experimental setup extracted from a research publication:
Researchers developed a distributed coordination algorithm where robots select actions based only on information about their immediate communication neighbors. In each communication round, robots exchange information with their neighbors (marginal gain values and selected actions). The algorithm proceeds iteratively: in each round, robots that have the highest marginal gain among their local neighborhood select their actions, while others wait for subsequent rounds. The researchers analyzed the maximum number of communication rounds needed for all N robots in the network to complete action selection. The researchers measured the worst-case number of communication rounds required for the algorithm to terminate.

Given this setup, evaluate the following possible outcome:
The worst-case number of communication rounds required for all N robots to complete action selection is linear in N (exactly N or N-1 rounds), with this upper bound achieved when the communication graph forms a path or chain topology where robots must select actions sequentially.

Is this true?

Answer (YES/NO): NO